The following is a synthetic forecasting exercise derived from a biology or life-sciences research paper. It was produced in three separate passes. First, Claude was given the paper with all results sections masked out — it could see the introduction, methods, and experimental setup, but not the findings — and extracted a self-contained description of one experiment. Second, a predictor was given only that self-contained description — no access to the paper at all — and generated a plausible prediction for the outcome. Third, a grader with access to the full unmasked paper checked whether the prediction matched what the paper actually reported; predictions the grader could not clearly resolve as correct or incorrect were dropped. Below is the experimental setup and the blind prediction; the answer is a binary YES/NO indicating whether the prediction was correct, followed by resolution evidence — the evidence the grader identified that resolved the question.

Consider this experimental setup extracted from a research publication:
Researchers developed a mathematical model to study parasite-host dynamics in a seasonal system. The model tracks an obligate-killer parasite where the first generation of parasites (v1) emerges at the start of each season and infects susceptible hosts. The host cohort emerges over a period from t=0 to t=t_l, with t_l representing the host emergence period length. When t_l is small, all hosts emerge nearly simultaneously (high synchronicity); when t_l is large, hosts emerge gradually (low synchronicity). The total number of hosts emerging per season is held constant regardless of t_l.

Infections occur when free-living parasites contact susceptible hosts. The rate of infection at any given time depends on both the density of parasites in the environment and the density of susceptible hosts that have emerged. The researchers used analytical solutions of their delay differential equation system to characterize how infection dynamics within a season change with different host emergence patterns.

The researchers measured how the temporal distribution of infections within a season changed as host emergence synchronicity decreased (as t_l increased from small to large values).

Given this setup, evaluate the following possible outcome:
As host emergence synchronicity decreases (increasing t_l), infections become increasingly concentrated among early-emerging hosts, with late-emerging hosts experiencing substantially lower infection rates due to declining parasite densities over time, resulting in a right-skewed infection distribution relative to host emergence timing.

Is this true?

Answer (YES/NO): NO